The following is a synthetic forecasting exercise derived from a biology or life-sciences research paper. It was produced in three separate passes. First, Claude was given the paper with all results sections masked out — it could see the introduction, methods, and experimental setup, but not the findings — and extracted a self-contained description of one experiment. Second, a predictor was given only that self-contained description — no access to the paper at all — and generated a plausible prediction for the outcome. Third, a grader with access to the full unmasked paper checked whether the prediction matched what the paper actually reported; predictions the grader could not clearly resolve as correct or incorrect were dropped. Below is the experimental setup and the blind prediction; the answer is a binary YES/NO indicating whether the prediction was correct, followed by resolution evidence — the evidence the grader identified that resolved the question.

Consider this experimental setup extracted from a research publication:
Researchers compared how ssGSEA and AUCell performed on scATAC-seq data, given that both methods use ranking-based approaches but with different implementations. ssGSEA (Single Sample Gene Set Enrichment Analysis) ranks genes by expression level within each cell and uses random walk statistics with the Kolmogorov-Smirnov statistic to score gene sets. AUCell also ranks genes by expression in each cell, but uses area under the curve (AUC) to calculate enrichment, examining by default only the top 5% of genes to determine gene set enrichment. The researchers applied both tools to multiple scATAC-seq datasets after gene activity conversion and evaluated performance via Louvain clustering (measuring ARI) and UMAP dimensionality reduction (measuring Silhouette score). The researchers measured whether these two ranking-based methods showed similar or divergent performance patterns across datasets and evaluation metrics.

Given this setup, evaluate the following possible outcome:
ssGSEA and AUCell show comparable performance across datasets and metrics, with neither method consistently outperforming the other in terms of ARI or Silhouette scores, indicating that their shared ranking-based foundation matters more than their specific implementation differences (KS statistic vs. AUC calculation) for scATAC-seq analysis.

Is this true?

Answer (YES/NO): YES